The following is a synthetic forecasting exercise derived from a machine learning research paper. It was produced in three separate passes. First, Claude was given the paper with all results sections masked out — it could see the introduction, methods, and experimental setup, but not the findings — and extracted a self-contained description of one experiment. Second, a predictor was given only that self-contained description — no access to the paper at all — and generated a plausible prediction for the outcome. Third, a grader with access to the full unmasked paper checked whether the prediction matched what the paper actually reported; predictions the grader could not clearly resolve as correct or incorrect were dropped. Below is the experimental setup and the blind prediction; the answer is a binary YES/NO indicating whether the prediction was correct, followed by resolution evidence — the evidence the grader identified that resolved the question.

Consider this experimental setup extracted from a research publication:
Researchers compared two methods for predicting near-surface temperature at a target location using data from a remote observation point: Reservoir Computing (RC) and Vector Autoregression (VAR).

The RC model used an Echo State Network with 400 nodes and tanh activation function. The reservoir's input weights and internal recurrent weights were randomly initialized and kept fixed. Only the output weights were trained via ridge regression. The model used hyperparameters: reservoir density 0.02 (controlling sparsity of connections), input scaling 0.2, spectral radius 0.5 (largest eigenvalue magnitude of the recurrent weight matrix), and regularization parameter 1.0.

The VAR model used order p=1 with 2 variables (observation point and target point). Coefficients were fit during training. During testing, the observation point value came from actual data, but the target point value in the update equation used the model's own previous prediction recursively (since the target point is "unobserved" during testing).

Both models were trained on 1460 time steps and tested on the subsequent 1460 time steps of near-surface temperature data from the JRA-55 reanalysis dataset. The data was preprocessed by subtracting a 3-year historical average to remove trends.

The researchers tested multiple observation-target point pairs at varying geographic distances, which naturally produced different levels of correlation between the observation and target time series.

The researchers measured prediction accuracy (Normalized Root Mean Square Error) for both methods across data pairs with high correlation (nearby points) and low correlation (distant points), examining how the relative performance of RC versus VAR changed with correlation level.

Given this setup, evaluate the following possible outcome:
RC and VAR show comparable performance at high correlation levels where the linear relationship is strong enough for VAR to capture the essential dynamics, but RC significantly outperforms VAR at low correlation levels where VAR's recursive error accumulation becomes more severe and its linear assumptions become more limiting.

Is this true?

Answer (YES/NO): NO